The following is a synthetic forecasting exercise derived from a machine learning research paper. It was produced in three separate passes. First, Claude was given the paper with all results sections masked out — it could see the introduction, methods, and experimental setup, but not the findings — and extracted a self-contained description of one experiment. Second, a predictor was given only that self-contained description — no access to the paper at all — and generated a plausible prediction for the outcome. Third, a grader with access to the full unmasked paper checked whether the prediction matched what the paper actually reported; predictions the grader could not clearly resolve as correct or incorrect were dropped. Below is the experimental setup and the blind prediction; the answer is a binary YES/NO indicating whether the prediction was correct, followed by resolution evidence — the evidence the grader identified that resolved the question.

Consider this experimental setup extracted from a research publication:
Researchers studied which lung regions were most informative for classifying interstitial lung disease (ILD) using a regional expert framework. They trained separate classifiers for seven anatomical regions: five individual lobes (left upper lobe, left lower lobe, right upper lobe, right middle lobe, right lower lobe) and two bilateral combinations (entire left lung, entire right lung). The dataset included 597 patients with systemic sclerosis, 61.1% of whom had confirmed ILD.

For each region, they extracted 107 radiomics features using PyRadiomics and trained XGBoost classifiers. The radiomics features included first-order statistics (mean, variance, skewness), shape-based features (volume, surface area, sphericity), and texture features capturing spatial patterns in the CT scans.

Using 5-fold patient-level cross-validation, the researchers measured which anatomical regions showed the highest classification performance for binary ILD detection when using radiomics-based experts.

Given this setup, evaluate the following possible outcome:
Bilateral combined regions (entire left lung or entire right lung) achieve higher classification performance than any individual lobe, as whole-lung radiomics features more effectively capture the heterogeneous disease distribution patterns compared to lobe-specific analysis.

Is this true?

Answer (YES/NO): NO